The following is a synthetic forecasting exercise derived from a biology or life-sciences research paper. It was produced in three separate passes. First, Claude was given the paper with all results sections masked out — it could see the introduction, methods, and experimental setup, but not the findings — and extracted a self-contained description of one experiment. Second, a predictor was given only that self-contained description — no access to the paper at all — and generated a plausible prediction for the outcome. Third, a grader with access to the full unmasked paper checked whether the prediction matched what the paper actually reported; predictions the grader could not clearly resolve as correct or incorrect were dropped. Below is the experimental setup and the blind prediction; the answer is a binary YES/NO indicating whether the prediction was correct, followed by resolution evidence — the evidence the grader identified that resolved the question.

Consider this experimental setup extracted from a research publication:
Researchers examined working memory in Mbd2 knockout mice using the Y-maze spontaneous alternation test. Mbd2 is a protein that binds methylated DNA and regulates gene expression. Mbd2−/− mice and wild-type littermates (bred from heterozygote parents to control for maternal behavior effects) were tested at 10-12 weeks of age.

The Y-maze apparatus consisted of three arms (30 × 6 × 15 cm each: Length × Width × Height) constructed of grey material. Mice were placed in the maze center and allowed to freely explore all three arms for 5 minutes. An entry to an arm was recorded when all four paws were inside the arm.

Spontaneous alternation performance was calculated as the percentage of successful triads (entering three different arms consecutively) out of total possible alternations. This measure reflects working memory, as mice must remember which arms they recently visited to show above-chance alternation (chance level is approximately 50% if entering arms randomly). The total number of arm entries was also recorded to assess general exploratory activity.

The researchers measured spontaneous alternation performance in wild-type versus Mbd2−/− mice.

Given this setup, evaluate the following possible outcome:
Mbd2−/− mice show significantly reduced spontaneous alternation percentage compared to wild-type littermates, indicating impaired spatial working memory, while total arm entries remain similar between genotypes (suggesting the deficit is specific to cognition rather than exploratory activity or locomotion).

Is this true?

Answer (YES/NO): NO